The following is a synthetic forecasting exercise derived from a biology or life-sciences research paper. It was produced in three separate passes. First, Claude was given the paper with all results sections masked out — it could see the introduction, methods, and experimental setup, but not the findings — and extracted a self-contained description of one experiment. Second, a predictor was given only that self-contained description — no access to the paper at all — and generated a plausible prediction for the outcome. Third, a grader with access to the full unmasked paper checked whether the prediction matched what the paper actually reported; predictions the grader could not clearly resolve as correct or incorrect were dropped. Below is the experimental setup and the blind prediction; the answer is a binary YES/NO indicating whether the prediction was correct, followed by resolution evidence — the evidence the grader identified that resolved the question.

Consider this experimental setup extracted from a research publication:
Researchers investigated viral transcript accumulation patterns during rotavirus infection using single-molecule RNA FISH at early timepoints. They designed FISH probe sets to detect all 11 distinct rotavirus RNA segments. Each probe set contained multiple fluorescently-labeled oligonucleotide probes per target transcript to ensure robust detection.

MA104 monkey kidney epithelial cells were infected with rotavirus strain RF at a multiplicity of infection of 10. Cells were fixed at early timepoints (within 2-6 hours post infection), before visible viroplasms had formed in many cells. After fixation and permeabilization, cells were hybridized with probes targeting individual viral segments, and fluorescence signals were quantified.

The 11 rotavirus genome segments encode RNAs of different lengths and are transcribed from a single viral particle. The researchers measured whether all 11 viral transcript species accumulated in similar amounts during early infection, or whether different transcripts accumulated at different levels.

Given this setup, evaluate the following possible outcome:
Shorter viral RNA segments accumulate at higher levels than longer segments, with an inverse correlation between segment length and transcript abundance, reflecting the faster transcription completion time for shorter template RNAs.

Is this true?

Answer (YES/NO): NO